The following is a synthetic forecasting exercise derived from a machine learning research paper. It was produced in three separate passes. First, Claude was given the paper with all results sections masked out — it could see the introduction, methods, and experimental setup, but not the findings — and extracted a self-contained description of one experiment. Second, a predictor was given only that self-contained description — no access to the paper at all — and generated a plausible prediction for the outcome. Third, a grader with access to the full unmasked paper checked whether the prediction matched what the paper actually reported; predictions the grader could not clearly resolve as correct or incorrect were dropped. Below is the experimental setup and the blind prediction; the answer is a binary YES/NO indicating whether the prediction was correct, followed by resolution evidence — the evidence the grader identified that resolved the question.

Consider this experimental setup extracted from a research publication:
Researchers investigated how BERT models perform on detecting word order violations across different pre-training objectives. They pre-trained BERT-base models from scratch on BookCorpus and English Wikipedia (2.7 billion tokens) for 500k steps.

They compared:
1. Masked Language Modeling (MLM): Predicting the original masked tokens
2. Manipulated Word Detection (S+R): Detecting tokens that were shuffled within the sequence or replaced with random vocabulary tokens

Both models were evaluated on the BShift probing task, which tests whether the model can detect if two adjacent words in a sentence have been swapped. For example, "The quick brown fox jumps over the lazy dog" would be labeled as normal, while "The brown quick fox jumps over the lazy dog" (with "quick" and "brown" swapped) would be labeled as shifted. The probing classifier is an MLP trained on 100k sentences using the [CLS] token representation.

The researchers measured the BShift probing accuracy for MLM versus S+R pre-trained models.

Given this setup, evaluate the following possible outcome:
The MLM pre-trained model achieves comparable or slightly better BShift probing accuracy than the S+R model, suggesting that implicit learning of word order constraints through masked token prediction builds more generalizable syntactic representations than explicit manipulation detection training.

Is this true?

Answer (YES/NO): NO